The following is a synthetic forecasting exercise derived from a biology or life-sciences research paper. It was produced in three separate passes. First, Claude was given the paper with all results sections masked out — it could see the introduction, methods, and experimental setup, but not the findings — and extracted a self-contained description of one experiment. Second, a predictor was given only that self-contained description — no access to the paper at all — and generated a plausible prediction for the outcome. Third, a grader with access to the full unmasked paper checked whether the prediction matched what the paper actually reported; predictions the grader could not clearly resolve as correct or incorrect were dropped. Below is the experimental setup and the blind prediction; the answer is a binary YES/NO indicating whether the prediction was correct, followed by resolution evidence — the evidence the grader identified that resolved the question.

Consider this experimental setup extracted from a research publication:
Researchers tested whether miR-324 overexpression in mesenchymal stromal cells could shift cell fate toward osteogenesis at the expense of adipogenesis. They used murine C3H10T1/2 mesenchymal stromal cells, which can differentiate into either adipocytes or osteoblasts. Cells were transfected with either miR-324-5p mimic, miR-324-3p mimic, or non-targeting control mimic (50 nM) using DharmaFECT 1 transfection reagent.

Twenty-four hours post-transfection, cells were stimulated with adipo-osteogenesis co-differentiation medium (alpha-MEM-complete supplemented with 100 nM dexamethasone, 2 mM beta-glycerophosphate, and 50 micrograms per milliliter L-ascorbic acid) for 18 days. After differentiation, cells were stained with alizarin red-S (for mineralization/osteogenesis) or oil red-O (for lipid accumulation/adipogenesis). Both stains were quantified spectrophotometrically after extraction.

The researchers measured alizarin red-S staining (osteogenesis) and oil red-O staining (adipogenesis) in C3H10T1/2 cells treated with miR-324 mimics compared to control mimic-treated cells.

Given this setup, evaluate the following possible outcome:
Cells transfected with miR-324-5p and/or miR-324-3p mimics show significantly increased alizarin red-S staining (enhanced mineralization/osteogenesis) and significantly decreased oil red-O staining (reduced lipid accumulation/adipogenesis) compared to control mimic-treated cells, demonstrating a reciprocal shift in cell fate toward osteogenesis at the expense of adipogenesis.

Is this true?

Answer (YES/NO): NO